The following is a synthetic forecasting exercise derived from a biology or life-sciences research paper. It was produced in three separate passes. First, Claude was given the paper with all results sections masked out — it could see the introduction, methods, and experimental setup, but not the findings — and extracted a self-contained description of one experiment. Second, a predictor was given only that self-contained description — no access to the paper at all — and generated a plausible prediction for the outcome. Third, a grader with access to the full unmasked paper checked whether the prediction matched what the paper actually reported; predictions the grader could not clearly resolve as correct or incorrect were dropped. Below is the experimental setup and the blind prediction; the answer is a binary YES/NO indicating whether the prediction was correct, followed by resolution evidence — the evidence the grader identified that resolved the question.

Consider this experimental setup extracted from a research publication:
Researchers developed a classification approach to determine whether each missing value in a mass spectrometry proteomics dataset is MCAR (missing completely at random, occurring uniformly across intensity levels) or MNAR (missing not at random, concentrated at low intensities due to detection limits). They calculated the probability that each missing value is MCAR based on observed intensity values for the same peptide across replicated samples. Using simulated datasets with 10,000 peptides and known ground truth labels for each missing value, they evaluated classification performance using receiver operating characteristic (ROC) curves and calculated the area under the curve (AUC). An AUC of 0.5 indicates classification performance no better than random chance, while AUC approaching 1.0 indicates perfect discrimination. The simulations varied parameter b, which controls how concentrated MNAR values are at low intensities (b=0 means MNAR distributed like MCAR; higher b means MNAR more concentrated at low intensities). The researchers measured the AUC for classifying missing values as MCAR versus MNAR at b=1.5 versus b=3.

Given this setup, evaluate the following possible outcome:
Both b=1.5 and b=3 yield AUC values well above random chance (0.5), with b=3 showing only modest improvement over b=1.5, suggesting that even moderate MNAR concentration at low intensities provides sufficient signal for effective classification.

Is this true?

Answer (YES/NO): NO